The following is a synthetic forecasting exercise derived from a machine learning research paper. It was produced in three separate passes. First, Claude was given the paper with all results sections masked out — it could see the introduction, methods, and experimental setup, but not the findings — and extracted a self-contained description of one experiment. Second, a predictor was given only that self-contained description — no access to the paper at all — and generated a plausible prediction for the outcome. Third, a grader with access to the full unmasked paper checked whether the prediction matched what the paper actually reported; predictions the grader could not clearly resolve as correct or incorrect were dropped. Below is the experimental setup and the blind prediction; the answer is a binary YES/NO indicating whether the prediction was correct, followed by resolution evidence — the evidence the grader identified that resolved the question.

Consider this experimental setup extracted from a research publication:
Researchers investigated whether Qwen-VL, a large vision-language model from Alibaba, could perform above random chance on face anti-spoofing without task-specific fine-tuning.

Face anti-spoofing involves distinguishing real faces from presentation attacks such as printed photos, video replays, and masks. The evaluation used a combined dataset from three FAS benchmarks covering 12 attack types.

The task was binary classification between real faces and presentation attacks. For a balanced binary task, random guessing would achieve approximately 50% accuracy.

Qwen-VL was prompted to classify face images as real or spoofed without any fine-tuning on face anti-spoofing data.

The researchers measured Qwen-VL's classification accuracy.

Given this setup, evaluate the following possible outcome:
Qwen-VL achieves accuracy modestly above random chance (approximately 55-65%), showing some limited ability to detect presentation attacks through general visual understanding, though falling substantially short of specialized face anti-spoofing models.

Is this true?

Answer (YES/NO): NO